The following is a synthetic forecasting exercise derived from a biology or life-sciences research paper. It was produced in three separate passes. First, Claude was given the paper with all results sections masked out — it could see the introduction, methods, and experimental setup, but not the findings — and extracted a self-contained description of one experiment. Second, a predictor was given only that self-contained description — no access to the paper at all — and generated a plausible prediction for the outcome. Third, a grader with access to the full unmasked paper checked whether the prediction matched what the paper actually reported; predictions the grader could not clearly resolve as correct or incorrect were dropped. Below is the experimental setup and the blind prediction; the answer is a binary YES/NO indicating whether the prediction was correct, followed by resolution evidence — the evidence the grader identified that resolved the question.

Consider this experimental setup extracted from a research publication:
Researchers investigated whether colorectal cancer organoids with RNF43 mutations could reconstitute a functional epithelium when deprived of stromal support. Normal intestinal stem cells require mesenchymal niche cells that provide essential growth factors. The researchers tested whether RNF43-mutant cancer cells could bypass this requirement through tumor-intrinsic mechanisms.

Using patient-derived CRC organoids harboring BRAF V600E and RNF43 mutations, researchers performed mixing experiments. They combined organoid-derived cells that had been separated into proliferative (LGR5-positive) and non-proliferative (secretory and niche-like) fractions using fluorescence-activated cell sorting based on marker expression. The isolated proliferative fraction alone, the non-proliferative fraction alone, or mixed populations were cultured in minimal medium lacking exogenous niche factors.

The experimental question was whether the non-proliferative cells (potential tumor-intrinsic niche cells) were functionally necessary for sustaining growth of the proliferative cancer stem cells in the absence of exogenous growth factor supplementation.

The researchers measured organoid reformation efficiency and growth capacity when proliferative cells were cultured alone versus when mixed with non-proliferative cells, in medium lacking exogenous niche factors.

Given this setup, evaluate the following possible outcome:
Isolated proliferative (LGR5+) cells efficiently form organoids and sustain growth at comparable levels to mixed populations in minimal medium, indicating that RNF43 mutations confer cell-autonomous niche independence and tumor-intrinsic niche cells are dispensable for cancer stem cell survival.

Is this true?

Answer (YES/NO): NO